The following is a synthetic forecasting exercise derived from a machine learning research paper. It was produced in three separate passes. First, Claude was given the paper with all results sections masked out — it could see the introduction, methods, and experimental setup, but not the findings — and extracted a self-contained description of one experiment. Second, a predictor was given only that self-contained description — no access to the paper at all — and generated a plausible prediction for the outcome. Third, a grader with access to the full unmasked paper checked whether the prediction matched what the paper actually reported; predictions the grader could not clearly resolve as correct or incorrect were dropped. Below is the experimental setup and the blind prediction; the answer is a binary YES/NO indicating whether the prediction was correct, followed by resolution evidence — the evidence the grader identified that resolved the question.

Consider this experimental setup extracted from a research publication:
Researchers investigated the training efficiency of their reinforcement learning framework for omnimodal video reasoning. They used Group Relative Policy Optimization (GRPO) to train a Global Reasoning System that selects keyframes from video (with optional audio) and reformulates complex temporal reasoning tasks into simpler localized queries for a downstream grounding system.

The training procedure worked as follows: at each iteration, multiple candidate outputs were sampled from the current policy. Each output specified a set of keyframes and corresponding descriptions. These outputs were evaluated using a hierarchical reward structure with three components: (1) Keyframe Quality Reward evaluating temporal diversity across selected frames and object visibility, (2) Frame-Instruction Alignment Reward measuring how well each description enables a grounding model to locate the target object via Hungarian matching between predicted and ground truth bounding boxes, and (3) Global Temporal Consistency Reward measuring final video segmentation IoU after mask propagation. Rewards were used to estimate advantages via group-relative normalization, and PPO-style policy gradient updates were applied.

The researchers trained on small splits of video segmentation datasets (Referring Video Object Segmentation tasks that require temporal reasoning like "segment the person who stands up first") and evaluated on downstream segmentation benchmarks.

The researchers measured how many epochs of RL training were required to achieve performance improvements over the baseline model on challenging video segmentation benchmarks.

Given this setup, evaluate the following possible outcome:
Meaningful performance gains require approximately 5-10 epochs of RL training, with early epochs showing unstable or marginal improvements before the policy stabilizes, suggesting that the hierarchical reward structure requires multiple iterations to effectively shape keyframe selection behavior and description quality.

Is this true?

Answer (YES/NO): NO